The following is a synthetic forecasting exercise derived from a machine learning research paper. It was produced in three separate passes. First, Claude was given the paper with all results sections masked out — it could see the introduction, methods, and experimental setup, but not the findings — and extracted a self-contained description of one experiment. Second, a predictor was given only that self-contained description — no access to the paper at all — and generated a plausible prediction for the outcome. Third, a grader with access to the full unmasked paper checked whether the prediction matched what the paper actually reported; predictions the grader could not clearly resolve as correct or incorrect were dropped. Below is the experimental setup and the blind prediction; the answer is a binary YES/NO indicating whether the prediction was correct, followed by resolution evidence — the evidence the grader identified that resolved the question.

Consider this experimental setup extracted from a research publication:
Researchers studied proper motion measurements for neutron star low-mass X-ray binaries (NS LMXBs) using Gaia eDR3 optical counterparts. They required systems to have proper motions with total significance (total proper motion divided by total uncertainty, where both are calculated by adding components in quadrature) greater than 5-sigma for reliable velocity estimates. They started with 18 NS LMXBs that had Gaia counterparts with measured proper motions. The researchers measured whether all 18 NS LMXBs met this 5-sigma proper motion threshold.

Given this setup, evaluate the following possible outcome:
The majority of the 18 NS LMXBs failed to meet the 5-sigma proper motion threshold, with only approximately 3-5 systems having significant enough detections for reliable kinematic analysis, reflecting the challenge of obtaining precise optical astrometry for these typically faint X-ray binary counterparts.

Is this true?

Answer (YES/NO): NO